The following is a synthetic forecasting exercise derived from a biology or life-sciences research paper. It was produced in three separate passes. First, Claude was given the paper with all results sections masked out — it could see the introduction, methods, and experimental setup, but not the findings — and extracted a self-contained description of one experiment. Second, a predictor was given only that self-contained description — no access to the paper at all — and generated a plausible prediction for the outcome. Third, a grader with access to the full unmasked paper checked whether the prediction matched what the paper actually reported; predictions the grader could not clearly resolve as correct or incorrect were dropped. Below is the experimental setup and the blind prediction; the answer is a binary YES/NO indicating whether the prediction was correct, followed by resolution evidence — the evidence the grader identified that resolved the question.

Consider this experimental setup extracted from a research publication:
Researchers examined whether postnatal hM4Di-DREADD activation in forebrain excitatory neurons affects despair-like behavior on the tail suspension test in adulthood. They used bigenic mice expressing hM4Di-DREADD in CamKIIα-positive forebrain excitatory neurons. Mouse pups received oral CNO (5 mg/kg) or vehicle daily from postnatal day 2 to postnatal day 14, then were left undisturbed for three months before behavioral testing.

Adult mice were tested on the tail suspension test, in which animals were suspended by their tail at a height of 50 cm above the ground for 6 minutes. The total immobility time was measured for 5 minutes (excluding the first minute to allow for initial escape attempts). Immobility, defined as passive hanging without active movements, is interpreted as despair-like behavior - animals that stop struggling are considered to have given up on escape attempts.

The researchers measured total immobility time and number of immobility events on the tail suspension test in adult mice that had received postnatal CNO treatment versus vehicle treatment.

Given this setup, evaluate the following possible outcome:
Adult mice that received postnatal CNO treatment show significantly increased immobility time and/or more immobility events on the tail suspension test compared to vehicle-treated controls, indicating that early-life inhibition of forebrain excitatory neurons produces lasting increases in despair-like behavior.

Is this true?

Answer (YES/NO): NO